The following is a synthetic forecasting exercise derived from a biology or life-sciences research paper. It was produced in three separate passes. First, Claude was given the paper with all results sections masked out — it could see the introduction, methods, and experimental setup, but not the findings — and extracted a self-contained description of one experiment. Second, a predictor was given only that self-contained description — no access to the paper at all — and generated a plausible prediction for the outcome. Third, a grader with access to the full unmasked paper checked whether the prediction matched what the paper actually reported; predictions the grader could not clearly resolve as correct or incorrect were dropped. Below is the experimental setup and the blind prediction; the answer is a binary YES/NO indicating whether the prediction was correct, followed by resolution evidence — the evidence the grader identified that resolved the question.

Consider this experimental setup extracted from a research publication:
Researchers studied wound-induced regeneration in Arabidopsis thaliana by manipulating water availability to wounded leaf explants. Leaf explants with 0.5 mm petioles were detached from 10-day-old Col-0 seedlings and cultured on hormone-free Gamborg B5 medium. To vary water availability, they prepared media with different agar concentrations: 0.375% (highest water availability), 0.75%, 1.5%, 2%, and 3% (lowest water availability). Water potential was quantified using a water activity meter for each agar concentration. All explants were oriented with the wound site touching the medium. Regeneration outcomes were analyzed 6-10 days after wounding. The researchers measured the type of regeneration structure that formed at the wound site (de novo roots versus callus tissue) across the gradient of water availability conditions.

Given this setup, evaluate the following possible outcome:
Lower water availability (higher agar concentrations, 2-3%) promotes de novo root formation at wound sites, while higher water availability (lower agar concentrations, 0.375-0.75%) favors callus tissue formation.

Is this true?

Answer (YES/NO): NO